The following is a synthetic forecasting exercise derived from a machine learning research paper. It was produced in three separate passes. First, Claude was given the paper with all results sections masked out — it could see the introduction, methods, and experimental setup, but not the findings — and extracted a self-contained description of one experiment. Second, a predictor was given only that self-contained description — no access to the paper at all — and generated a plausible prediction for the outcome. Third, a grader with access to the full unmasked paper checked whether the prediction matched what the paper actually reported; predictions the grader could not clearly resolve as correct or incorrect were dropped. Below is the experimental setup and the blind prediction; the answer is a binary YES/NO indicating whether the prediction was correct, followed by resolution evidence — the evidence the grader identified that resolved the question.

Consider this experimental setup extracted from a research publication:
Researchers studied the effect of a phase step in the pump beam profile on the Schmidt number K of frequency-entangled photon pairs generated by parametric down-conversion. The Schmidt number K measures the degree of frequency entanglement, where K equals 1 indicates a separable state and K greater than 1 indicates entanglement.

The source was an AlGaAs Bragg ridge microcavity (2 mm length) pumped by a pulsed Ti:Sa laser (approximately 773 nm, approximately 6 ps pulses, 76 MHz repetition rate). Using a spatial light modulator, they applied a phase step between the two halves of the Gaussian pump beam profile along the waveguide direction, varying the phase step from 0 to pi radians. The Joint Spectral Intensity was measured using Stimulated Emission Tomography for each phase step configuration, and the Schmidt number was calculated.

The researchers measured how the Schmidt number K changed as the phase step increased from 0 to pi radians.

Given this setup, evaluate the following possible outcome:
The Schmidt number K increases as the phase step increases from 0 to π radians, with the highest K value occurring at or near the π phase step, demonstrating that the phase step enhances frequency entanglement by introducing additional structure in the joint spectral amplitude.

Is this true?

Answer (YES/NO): YES